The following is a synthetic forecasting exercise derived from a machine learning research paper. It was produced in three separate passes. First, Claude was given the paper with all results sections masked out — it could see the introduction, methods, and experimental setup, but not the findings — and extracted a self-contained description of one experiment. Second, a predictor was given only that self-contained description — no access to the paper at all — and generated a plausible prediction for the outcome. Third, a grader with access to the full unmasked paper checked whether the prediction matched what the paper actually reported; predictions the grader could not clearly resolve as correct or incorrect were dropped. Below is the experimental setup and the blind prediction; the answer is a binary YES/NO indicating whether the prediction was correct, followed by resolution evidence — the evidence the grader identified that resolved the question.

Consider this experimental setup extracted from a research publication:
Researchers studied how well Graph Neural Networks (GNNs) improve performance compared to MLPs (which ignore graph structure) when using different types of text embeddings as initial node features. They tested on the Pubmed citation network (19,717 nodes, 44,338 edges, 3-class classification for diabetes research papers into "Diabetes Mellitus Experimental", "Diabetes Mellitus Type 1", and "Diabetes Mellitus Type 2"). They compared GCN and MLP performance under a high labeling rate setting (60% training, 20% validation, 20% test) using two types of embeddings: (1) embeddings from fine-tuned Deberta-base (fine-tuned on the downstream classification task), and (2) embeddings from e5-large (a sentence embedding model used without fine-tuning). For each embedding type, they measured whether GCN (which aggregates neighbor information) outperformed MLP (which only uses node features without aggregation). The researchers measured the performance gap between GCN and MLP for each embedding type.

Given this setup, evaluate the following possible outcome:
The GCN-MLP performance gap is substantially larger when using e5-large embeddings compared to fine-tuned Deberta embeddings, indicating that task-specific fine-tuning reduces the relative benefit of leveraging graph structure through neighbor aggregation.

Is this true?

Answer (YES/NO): NO